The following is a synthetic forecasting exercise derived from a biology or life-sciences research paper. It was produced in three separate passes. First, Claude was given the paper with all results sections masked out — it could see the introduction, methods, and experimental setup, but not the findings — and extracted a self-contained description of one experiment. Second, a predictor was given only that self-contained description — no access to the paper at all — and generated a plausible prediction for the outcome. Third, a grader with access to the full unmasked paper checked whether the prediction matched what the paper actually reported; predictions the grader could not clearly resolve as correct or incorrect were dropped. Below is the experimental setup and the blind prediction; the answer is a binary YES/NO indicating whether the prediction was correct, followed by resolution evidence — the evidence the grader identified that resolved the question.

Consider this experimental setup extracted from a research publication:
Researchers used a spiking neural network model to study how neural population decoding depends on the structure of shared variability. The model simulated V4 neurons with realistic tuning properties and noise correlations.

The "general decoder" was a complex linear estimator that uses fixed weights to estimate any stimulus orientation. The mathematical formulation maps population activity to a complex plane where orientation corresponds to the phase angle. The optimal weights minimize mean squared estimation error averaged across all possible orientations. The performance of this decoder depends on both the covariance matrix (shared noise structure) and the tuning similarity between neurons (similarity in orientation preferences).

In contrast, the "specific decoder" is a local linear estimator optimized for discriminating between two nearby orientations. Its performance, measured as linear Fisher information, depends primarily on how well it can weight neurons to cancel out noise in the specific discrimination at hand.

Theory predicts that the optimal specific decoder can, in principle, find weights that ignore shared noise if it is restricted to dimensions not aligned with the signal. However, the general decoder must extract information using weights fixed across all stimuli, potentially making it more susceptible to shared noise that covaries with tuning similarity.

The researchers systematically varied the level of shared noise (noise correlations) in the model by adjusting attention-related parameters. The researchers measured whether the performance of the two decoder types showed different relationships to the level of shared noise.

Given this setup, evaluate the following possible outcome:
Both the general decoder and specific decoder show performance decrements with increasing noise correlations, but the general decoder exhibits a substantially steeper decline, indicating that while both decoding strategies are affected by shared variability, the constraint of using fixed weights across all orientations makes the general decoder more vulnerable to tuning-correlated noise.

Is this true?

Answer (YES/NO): YES